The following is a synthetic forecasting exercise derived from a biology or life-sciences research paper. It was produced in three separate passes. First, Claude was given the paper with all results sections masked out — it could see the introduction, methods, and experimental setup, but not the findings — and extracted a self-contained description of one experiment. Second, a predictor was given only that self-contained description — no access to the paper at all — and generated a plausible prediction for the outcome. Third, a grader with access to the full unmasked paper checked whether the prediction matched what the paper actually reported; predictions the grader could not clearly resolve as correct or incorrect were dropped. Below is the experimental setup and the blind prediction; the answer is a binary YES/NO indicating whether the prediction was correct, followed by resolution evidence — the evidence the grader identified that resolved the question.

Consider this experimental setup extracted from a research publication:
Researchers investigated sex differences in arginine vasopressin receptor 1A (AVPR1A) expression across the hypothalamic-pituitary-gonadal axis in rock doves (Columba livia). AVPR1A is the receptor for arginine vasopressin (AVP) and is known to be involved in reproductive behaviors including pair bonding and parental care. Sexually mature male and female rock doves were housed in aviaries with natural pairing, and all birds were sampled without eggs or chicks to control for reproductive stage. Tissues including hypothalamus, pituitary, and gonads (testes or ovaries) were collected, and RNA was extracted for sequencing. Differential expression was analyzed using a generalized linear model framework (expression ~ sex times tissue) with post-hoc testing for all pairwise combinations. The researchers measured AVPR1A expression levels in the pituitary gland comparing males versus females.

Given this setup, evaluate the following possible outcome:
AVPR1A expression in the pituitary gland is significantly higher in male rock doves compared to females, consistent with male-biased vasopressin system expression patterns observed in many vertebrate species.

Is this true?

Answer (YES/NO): YES